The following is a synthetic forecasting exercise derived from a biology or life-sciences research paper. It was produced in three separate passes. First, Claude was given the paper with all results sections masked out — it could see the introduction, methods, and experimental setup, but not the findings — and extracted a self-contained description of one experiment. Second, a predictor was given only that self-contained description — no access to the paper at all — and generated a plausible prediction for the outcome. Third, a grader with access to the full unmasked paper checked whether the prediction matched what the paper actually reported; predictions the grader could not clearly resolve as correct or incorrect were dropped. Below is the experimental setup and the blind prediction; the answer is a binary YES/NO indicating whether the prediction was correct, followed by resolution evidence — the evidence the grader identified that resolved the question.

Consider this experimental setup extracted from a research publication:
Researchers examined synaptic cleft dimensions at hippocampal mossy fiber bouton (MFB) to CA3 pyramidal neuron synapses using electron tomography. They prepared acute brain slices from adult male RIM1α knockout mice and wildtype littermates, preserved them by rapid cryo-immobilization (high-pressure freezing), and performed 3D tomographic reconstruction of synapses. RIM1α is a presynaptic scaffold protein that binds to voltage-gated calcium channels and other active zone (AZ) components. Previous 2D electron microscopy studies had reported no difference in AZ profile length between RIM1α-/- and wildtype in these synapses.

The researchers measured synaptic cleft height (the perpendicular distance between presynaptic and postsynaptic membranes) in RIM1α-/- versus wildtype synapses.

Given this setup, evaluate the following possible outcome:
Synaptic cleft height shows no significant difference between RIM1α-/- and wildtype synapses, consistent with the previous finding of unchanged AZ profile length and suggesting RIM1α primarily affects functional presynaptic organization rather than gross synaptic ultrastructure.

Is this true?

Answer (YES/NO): NO